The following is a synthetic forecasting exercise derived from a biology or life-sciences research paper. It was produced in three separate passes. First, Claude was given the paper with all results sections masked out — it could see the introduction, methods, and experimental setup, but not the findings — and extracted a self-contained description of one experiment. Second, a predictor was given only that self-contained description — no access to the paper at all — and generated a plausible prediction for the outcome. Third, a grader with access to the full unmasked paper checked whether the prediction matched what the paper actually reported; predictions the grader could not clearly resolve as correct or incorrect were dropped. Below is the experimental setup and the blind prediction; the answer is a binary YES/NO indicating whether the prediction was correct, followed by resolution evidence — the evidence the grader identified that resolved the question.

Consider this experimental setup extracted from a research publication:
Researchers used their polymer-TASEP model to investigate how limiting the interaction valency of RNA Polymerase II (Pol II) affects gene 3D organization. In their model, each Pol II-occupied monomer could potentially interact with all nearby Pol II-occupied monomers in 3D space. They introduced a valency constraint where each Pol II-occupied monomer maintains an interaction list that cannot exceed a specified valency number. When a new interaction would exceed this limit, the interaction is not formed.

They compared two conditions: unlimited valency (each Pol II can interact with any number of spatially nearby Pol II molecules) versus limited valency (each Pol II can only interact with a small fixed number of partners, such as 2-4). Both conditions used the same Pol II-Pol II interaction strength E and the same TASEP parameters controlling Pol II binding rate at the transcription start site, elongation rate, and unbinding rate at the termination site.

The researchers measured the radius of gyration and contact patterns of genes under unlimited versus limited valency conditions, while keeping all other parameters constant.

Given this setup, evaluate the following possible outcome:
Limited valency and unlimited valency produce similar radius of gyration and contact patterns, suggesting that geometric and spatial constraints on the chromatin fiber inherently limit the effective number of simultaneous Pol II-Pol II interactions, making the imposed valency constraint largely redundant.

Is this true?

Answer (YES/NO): NO